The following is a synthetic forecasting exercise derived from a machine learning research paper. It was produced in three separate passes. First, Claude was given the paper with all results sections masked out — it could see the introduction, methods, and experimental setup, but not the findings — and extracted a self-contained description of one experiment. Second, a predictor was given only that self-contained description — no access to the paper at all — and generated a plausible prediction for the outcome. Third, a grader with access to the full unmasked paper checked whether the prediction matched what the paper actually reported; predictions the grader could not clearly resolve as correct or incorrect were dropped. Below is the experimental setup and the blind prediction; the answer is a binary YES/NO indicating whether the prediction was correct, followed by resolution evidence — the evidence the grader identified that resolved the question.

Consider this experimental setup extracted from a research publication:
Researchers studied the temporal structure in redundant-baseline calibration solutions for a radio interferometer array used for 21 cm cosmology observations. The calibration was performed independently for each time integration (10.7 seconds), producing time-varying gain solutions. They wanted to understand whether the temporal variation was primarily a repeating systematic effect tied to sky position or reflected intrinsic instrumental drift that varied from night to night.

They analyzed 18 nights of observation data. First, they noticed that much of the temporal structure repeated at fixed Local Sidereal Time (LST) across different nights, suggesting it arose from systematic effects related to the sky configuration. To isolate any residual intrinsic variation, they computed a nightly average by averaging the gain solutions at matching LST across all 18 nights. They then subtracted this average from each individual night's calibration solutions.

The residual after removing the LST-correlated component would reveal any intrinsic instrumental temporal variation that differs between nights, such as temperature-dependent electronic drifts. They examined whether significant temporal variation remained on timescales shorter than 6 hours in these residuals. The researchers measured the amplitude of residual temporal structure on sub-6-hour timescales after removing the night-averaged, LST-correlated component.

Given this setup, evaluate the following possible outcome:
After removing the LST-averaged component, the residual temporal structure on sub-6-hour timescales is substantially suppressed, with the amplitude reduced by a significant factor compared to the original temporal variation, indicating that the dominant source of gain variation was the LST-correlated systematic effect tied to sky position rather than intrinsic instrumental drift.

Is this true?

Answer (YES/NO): YES